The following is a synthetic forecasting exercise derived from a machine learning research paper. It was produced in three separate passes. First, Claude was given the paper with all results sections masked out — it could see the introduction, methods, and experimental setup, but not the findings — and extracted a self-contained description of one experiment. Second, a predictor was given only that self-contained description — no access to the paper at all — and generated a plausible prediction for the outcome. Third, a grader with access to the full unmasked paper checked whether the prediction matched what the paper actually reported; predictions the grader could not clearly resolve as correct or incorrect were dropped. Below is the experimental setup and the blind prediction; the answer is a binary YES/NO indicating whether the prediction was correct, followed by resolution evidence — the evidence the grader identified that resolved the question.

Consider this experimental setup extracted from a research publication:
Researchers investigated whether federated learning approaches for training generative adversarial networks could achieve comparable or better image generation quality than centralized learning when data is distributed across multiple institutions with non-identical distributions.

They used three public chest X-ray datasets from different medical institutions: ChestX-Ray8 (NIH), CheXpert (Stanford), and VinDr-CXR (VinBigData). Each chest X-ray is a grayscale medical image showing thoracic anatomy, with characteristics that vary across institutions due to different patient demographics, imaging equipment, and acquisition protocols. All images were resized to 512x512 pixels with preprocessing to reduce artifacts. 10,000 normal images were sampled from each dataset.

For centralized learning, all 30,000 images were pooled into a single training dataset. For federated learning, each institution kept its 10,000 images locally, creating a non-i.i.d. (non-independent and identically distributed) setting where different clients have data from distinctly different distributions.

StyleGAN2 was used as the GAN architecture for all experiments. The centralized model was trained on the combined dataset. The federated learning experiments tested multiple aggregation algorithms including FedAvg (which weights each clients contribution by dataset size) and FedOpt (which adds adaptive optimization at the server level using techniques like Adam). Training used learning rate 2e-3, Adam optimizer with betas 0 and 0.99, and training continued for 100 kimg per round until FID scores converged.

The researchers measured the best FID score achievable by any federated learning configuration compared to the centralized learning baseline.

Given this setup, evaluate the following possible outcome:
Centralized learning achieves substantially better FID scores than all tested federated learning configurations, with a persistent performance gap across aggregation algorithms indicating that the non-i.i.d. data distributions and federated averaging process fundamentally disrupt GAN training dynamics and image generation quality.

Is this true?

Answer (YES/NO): NO